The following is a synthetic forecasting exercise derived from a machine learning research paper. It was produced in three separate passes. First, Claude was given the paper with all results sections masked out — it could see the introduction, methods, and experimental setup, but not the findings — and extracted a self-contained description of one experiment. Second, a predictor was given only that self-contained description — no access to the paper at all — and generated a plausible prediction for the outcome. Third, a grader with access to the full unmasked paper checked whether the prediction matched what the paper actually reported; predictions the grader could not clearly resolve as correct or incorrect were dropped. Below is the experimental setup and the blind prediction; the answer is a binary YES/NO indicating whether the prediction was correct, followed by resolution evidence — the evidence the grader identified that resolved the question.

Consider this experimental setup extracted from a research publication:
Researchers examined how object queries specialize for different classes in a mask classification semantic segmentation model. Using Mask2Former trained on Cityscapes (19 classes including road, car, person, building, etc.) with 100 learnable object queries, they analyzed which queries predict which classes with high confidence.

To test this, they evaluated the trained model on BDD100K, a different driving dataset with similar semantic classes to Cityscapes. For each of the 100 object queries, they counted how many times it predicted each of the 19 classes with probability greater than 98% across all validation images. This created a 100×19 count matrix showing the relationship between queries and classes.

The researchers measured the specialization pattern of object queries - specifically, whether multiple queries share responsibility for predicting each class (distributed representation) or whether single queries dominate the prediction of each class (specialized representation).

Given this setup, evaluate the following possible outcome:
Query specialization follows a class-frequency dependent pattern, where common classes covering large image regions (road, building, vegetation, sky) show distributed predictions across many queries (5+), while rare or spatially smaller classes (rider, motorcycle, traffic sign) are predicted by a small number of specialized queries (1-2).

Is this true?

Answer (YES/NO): NO